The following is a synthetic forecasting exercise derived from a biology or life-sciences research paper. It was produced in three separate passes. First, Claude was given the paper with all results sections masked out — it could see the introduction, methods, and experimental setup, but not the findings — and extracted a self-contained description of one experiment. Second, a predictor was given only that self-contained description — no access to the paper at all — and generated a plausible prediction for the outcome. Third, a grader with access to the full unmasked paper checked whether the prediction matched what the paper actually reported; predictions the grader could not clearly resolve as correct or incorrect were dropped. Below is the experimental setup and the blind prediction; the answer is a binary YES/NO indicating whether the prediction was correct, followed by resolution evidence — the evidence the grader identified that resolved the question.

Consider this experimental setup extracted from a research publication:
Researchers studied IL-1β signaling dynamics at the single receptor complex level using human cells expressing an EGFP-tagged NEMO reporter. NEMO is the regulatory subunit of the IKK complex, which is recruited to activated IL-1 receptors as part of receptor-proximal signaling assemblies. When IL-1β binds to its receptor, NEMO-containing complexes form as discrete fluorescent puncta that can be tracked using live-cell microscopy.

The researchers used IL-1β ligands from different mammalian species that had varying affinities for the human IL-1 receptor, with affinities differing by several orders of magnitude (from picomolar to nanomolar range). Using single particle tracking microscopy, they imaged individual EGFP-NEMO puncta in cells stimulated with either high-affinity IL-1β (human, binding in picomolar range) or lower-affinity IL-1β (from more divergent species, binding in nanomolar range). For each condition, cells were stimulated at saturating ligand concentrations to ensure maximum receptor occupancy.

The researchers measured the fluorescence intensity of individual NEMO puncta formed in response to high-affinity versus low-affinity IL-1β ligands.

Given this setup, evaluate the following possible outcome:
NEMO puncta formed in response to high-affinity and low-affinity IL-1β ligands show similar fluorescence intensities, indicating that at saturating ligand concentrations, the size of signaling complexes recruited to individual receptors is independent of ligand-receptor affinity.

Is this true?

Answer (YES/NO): YES